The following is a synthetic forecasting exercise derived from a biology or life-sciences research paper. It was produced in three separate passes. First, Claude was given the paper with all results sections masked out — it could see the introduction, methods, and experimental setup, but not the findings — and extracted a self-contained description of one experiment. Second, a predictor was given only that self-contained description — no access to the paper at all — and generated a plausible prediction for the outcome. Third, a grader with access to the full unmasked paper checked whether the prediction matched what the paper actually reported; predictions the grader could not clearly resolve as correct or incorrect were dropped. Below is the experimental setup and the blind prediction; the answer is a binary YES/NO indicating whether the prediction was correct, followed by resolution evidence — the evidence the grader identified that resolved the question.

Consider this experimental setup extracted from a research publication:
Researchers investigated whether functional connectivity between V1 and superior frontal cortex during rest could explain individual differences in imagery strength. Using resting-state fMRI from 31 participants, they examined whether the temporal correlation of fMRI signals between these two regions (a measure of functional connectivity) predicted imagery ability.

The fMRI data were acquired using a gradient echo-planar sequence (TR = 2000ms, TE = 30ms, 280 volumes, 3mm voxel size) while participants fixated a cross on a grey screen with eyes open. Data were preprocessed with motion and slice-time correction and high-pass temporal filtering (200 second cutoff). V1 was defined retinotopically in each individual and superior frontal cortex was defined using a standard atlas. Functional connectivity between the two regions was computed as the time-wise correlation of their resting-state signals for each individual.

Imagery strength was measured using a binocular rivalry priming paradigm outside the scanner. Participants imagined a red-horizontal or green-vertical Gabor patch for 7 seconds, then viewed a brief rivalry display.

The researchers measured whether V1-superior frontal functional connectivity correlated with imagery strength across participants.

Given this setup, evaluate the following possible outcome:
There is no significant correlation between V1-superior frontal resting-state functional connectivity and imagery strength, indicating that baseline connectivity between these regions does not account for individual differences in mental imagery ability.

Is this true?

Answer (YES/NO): YES